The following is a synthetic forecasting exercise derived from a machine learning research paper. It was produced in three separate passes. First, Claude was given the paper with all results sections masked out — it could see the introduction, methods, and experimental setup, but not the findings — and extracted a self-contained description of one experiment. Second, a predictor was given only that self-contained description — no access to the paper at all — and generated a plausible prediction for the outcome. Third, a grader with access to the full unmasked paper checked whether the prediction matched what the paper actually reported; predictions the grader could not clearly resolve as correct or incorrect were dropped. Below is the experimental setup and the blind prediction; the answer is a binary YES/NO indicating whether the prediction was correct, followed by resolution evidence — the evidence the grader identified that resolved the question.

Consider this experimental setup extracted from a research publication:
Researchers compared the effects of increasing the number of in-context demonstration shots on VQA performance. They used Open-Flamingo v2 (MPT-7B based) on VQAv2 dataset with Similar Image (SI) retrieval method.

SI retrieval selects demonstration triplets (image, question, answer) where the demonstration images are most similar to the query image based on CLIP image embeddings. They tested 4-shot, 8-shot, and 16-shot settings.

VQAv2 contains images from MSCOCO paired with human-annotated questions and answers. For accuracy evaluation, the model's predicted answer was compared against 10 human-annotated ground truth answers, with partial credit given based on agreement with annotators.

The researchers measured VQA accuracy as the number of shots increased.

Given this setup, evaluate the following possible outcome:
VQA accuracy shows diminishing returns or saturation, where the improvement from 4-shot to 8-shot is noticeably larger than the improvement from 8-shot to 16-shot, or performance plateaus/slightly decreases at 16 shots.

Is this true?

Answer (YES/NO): YES